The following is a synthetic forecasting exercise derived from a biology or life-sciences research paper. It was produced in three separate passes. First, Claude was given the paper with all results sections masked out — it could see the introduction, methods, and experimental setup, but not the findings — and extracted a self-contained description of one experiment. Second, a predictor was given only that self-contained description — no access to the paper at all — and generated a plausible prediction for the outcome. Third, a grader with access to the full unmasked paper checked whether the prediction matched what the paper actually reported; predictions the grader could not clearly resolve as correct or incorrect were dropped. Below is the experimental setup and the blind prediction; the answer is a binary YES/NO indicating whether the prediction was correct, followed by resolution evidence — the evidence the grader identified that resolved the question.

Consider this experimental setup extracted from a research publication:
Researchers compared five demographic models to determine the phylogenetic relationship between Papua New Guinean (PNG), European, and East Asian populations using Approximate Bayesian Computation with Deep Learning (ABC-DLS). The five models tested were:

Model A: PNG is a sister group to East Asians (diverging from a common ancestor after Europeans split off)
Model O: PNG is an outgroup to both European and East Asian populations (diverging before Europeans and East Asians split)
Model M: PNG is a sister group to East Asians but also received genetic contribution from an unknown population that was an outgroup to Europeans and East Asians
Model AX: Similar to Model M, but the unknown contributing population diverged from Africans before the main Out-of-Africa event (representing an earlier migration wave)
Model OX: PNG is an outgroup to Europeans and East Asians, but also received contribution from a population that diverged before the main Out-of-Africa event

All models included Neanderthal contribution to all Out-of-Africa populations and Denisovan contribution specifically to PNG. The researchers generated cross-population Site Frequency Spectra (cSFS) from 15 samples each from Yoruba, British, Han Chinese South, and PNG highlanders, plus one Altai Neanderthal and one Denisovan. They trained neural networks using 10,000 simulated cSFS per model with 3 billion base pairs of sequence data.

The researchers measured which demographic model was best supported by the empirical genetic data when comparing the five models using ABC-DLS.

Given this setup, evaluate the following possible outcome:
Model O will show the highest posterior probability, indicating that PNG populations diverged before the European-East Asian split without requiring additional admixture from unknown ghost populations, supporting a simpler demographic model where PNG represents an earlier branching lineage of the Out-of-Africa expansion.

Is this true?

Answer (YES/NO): NO